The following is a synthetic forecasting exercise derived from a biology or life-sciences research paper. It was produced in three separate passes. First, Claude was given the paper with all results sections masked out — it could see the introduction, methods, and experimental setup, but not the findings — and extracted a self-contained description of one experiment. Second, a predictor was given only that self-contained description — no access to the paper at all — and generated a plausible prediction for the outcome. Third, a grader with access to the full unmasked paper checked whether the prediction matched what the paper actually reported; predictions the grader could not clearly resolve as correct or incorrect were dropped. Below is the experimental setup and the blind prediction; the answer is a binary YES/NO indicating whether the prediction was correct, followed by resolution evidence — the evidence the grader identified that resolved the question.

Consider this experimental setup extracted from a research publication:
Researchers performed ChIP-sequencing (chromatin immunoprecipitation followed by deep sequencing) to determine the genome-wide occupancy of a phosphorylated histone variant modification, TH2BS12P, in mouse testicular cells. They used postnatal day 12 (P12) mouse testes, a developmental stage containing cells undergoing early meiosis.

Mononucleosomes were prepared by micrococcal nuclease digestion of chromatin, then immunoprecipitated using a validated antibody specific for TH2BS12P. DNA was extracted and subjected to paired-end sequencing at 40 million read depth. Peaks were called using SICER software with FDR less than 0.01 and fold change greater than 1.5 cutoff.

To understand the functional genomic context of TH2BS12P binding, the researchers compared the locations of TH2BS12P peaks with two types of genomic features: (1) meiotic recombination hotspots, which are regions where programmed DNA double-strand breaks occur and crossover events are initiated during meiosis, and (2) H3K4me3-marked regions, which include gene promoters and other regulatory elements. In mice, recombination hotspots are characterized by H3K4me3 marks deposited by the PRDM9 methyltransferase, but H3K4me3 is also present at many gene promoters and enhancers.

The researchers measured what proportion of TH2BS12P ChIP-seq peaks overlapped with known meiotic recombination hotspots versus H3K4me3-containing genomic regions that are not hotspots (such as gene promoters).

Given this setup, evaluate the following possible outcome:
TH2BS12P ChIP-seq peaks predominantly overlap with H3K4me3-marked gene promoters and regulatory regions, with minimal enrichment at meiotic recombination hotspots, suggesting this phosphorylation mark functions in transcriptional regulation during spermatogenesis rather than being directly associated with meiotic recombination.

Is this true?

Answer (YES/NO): NO